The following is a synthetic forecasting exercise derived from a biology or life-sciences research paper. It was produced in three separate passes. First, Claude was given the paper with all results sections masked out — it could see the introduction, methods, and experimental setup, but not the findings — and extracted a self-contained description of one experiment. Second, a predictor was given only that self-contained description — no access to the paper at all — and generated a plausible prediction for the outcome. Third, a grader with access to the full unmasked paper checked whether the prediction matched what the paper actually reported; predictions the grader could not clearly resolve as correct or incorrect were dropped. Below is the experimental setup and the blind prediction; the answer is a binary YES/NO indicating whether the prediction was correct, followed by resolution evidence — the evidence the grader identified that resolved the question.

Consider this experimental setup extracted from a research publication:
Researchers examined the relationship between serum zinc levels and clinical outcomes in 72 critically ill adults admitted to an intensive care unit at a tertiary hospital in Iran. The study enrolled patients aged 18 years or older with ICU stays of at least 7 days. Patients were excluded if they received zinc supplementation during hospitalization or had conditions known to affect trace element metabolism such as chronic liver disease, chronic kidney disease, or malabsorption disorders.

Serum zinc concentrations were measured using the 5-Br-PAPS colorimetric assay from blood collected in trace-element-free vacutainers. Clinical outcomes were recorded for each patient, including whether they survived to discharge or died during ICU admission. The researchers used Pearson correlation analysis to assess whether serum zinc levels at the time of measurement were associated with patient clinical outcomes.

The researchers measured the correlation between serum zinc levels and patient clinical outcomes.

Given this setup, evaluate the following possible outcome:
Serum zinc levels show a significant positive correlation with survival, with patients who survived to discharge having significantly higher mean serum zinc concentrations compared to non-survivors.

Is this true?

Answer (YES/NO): NO